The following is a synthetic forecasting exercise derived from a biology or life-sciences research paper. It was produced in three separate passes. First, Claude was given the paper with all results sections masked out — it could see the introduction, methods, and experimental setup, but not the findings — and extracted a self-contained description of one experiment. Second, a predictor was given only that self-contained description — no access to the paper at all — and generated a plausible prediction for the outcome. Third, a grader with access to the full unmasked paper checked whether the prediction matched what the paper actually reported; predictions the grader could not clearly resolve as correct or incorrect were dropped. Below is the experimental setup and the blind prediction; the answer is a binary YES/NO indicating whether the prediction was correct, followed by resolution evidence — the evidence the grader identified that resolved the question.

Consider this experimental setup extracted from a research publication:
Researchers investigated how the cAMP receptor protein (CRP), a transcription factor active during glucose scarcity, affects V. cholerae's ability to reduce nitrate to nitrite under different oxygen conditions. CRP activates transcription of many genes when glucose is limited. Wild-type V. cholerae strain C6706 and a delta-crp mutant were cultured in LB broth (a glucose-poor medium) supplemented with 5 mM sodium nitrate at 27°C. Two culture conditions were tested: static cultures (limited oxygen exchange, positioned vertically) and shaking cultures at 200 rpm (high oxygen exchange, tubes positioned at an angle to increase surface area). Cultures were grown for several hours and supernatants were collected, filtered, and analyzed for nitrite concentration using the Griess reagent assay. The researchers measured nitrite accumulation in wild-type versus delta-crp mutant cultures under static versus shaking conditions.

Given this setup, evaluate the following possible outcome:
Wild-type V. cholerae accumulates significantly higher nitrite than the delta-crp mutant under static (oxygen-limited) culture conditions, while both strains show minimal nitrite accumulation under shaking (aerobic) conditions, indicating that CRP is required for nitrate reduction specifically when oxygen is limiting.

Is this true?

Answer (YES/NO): NO